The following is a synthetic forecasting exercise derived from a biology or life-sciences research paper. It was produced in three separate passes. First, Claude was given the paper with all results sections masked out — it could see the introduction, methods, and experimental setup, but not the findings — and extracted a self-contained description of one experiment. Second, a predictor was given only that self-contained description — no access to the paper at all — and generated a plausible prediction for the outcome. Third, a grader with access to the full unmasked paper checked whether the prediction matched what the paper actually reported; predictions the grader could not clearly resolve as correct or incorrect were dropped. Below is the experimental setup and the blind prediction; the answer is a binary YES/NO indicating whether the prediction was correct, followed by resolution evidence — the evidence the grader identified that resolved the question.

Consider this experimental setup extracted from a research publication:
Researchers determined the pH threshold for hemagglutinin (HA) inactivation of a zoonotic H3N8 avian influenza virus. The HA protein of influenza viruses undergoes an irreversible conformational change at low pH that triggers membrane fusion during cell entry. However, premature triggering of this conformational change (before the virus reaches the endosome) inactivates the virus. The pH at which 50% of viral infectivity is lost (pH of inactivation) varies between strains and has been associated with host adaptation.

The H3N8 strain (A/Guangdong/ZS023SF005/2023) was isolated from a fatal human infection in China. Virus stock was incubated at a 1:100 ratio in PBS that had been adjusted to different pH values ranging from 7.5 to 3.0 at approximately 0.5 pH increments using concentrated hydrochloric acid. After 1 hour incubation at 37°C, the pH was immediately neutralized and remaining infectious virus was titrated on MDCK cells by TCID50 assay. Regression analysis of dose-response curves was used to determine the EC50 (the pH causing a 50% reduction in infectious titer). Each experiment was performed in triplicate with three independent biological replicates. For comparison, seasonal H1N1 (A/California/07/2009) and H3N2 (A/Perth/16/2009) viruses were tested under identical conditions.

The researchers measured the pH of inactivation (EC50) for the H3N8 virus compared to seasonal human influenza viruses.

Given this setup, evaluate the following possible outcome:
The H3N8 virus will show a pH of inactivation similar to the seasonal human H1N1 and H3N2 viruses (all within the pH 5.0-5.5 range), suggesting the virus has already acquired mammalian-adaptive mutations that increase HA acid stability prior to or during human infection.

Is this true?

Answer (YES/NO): NO